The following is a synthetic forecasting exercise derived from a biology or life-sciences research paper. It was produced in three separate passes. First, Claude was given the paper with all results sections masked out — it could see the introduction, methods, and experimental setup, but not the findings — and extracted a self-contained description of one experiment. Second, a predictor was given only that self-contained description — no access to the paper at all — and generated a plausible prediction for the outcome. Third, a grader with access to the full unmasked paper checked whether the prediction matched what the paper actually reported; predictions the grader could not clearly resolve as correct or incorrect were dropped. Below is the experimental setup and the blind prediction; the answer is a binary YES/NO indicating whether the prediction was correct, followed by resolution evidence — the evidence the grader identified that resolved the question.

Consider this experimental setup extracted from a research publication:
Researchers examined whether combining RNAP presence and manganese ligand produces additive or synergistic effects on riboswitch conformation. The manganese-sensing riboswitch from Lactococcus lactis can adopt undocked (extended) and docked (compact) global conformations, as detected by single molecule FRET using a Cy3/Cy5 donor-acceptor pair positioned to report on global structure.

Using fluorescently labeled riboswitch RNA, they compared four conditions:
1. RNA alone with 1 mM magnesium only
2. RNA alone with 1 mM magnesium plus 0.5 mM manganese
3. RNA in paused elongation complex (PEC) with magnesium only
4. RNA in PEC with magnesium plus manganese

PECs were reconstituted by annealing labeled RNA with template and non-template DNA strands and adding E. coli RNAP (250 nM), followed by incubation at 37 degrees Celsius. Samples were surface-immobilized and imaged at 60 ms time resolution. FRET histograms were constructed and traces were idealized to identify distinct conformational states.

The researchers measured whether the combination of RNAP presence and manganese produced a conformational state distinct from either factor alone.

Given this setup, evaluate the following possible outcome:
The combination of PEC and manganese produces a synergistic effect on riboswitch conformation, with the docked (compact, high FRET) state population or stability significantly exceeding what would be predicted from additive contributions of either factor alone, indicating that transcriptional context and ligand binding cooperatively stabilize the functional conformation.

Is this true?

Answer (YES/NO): NO